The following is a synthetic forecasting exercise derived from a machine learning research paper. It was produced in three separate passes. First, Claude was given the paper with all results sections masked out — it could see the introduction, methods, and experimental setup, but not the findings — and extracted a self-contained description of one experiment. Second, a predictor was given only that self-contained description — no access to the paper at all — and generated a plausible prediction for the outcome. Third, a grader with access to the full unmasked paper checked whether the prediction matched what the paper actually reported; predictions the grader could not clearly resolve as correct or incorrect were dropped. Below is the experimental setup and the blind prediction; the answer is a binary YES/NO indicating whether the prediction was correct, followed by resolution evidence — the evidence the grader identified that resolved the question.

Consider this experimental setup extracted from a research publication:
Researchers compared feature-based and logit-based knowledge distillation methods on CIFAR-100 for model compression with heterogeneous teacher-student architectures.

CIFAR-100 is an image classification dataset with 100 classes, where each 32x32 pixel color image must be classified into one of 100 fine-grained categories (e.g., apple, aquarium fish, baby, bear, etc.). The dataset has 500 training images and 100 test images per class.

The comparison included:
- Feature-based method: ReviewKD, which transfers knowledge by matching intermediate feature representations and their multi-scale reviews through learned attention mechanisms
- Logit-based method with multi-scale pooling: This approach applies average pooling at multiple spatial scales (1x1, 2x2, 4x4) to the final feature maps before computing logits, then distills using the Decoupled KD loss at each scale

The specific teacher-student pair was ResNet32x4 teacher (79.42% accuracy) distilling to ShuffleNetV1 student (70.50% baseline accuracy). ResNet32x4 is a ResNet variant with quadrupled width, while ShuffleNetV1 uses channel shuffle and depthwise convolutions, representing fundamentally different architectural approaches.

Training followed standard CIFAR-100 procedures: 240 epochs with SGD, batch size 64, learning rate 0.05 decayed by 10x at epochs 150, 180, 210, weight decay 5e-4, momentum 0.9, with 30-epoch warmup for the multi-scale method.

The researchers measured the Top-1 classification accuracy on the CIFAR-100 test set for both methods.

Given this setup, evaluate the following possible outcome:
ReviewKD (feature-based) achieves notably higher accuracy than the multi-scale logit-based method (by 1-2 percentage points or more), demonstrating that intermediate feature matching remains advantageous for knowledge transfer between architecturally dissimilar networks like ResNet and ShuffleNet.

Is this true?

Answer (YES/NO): NO